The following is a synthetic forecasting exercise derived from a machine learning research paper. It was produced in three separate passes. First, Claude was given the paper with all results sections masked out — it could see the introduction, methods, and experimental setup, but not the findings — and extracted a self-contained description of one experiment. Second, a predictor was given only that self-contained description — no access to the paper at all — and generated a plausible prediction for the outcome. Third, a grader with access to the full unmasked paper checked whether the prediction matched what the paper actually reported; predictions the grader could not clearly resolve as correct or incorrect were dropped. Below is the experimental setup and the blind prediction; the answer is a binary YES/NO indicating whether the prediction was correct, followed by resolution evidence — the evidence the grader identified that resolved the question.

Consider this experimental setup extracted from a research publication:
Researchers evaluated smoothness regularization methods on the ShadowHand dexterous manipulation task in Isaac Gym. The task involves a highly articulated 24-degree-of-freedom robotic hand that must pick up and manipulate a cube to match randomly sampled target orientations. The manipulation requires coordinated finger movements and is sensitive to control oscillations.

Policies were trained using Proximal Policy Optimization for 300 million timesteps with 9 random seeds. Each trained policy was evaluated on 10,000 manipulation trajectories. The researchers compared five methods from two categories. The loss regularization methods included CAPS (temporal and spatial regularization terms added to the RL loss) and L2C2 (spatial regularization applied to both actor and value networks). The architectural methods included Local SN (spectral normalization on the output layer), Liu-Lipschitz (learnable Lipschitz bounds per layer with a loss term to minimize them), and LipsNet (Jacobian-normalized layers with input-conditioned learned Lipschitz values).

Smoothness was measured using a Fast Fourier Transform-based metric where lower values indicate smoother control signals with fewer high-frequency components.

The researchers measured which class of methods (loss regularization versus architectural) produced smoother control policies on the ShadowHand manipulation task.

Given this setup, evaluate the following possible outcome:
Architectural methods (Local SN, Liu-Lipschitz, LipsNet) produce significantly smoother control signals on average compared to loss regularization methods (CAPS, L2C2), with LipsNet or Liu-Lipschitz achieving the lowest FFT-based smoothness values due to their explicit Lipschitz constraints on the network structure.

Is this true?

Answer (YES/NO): NO